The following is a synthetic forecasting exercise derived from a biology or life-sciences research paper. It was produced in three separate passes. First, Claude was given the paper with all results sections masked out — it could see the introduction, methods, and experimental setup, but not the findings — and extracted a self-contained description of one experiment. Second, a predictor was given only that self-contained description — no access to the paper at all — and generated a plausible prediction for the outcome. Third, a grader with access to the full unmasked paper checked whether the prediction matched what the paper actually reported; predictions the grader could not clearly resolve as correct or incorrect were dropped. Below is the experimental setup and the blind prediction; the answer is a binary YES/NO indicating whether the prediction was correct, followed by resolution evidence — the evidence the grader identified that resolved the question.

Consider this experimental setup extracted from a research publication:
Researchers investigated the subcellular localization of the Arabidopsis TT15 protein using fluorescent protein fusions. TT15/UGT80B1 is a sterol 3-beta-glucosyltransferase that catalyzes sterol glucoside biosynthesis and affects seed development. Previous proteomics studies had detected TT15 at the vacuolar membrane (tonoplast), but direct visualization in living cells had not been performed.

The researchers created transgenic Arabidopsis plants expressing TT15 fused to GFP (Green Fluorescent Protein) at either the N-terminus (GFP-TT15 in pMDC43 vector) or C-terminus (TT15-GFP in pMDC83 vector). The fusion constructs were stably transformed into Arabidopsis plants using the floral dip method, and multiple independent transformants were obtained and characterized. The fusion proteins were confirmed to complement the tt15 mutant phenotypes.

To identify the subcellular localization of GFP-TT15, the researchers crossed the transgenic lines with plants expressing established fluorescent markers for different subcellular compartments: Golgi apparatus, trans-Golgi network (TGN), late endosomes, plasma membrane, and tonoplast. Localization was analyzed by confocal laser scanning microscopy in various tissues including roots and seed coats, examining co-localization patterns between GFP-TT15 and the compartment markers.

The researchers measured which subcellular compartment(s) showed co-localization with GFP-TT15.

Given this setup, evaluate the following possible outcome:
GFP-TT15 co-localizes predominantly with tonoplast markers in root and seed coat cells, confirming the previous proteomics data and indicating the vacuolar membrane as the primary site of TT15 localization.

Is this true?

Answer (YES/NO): YES